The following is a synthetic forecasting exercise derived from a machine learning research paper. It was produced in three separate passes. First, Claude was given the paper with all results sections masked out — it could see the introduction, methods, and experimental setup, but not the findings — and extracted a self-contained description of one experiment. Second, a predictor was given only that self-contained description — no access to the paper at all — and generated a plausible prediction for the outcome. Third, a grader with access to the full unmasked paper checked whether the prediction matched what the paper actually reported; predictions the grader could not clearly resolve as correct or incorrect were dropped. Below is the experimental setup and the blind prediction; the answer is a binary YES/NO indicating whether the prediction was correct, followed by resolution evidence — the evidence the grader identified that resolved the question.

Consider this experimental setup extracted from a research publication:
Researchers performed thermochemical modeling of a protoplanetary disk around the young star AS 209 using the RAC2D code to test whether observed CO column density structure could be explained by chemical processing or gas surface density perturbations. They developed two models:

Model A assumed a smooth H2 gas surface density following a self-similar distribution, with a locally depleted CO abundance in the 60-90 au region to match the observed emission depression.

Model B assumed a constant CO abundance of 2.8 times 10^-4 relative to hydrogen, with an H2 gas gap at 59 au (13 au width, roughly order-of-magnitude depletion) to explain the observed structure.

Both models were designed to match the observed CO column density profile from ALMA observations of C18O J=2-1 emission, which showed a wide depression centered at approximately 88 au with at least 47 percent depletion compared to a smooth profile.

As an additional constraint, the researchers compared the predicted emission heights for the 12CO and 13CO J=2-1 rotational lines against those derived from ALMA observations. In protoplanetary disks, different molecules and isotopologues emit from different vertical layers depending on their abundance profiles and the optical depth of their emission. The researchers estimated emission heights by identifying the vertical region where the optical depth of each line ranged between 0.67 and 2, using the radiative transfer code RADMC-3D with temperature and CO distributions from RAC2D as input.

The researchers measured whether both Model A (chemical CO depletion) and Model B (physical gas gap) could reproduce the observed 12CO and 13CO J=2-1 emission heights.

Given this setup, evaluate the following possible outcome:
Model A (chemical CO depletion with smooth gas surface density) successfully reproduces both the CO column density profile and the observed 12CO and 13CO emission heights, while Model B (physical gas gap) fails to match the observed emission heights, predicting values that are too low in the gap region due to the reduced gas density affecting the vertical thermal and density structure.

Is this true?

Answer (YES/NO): NO